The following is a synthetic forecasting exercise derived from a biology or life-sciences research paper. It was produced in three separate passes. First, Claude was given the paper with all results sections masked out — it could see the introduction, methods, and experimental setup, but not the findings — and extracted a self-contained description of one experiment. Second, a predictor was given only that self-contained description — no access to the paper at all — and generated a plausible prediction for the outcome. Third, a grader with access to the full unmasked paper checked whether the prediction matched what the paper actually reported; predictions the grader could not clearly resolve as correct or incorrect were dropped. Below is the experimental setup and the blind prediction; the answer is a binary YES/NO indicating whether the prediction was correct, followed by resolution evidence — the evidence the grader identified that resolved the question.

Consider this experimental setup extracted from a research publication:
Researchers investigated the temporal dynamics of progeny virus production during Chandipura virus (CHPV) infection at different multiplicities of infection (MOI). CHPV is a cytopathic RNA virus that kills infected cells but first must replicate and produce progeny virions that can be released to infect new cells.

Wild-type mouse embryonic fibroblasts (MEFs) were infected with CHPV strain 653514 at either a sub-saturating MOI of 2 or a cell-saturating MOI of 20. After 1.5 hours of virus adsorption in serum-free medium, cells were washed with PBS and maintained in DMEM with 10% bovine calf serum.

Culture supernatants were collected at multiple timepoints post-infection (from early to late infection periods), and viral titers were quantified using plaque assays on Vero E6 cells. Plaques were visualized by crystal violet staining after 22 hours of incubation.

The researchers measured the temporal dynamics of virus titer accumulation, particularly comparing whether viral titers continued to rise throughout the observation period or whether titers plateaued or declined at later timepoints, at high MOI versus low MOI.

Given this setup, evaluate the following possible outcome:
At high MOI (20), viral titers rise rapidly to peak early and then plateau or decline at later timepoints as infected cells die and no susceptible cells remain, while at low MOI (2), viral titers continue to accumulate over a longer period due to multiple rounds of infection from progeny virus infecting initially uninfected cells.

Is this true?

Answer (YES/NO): NO